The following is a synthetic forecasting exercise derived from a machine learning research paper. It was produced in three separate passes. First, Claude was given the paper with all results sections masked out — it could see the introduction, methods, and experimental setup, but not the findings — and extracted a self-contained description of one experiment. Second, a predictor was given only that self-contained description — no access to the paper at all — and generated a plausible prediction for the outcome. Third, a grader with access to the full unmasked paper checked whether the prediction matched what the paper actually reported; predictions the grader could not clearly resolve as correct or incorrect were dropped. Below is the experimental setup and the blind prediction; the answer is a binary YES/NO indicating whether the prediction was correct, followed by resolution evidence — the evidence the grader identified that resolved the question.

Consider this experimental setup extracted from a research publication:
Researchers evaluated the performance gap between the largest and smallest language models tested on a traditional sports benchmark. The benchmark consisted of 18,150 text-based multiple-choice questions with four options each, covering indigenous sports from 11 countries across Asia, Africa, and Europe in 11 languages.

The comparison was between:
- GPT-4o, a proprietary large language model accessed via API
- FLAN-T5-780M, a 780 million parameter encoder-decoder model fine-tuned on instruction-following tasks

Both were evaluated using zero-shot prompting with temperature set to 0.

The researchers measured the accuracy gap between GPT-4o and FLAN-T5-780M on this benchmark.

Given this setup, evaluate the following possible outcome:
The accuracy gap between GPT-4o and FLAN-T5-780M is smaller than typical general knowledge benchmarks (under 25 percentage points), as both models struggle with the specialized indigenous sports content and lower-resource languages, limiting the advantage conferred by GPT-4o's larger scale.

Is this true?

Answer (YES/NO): NO